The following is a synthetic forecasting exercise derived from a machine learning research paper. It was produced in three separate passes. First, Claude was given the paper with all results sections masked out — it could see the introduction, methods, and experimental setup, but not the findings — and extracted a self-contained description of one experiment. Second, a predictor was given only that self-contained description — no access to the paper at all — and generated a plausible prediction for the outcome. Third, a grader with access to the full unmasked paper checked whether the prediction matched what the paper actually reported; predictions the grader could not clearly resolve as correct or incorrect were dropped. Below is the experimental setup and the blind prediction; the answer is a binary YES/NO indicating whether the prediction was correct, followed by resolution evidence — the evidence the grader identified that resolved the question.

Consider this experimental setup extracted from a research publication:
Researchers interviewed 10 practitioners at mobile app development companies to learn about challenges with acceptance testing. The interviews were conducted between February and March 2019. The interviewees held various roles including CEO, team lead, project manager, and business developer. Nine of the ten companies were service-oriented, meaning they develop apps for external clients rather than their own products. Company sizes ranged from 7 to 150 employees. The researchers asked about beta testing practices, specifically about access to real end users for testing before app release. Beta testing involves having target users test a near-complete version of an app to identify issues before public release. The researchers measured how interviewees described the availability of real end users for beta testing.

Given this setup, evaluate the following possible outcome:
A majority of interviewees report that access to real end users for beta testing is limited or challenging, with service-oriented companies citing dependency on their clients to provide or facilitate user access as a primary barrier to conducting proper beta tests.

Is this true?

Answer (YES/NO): YES